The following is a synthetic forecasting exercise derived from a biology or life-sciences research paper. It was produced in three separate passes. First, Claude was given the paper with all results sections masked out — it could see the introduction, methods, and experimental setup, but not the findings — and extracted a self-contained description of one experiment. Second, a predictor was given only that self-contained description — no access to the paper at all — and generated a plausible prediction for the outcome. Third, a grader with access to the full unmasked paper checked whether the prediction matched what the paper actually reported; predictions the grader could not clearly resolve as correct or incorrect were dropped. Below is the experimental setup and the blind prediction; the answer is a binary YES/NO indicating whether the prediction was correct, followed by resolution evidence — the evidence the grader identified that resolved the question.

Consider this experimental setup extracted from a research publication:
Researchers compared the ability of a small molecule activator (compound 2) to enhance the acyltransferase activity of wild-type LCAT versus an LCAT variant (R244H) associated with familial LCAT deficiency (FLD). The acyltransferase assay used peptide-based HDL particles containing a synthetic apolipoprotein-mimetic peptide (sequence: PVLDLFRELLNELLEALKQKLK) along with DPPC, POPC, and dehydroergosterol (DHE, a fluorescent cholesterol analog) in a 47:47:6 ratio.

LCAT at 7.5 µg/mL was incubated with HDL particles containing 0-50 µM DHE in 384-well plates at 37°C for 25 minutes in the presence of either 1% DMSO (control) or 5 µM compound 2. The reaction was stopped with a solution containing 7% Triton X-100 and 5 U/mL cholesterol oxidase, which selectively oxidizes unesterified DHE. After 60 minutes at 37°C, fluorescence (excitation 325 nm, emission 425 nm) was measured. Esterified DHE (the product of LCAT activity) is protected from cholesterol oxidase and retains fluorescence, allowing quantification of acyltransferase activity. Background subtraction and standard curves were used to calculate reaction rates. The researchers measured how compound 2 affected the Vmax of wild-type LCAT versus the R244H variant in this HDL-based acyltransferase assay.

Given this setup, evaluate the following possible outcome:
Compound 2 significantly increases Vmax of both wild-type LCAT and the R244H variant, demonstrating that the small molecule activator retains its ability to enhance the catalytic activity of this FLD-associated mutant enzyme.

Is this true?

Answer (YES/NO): YES